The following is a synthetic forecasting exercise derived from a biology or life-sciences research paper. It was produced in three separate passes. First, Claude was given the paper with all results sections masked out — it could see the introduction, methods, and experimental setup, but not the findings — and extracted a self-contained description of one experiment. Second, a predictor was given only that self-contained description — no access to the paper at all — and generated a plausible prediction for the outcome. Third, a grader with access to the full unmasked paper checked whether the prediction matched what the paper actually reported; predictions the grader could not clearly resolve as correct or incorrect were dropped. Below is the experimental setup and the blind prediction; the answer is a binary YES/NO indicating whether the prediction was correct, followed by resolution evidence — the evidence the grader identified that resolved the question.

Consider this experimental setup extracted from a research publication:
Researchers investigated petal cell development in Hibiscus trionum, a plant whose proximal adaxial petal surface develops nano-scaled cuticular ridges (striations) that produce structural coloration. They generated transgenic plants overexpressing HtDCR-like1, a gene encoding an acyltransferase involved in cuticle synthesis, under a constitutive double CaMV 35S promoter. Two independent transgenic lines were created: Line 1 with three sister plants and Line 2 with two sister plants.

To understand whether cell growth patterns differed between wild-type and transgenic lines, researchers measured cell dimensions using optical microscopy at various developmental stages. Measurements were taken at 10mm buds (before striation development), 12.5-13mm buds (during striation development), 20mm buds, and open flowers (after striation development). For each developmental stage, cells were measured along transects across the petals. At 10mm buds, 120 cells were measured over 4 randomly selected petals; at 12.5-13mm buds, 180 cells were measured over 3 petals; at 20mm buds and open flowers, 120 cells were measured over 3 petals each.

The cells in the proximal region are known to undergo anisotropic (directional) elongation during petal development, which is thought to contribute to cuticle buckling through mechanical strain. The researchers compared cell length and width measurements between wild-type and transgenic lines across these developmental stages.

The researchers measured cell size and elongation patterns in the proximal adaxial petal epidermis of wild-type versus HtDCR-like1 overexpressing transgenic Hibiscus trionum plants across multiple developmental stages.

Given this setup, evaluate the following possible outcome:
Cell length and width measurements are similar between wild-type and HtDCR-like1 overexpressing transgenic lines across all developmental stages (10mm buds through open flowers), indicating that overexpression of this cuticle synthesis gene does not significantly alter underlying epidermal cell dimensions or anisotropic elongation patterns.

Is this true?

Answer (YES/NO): NO